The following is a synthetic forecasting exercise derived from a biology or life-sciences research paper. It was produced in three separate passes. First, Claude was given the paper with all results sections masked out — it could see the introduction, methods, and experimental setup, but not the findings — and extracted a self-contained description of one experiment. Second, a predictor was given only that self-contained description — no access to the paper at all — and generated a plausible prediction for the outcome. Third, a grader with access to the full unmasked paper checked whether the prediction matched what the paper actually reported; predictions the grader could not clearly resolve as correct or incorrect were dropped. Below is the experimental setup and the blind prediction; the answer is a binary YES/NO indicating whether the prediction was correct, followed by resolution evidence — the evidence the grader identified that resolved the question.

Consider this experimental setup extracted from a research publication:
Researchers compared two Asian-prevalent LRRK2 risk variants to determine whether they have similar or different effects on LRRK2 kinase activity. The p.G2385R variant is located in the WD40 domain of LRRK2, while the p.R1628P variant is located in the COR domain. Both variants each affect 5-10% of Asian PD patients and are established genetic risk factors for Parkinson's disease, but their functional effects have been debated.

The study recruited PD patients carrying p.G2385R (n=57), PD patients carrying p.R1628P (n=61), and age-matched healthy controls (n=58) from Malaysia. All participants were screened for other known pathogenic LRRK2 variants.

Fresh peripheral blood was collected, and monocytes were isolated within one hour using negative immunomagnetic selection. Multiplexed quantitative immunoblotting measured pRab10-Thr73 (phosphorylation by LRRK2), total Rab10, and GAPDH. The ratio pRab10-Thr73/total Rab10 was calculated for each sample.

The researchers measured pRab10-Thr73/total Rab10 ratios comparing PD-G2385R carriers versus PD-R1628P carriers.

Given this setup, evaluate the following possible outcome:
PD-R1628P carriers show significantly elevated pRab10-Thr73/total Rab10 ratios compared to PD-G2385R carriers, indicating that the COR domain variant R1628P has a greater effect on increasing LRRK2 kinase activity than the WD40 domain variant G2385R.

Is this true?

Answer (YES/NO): NO